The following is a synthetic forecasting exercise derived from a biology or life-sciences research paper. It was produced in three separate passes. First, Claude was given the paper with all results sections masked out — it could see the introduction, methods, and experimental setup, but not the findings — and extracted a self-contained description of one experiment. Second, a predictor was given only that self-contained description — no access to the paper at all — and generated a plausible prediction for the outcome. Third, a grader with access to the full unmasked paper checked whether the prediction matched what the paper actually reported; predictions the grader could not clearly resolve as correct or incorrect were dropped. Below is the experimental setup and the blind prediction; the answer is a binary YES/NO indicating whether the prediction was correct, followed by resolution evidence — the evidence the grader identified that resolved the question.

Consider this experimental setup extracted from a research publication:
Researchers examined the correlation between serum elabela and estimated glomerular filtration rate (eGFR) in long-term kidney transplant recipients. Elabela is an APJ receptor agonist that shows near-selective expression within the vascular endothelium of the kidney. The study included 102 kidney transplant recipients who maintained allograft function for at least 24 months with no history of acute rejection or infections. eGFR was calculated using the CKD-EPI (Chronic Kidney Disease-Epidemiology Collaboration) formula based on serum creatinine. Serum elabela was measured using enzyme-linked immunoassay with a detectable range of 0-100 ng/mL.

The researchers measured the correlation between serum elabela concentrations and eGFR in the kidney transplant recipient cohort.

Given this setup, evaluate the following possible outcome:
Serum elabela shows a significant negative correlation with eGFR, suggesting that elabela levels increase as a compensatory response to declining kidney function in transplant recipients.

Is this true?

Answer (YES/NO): NO